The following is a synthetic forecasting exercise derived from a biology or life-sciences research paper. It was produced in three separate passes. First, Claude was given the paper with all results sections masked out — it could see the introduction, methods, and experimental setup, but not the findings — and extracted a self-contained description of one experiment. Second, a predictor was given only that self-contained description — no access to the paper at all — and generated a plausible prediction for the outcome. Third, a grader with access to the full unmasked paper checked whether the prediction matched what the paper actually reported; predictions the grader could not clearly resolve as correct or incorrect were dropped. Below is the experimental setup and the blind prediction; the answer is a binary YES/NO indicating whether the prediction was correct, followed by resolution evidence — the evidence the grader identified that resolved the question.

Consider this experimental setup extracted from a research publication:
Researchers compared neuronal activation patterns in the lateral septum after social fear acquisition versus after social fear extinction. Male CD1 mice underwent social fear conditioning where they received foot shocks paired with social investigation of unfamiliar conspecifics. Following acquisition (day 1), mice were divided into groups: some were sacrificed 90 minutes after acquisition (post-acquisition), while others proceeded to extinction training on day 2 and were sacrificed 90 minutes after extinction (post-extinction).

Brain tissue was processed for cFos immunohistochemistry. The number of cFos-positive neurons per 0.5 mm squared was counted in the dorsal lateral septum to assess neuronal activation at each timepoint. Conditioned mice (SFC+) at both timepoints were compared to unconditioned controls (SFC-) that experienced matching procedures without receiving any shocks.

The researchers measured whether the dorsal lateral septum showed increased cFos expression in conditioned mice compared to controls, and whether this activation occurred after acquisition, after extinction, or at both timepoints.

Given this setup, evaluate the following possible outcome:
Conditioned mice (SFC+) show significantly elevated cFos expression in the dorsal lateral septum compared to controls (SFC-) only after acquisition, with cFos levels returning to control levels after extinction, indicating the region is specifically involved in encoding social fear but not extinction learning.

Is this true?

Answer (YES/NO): YES